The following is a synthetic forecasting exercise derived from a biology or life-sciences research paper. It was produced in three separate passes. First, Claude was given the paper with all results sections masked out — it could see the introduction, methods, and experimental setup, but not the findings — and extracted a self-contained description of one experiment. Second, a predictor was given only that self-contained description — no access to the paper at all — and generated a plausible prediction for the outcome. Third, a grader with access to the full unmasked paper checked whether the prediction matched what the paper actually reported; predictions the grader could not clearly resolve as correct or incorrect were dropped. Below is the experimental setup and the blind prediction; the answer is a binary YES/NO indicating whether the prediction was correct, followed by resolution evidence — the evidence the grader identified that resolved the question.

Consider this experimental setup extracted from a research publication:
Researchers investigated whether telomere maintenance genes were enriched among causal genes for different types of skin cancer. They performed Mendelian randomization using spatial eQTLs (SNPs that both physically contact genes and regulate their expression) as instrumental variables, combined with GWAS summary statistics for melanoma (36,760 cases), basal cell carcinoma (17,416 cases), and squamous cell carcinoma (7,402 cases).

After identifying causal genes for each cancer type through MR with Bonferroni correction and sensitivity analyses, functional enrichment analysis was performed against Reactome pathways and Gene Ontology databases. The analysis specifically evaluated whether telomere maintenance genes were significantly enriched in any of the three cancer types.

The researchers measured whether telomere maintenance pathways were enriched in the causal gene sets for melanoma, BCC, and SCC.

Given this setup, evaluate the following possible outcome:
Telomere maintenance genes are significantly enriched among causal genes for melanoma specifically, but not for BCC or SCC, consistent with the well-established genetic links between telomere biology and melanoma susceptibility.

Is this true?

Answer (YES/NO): YES